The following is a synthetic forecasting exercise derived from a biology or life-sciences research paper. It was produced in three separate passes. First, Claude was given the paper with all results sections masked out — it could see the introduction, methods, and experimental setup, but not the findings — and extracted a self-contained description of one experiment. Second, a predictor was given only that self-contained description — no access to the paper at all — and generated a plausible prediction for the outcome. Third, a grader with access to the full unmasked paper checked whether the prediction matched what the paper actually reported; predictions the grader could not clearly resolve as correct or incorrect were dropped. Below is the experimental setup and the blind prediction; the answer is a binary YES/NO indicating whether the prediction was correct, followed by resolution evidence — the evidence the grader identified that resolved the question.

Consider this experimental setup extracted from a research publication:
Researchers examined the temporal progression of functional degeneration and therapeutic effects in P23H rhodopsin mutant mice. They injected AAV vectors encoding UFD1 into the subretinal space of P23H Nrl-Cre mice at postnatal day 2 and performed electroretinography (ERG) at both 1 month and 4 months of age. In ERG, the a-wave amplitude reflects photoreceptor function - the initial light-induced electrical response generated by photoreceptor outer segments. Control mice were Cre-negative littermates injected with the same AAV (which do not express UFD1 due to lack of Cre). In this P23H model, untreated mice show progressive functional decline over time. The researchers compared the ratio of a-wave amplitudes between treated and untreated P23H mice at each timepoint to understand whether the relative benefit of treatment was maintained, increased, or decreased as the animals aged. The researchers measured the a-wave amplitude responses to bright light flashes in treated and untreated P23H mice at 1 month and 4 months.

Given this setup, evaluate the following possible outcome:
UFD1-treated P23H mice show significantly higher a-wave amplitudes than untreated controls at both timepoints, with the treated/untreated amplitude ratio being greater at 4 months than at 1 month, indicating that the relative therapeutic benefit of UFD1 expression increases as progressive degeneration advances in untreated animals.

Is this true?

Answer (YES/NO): YES